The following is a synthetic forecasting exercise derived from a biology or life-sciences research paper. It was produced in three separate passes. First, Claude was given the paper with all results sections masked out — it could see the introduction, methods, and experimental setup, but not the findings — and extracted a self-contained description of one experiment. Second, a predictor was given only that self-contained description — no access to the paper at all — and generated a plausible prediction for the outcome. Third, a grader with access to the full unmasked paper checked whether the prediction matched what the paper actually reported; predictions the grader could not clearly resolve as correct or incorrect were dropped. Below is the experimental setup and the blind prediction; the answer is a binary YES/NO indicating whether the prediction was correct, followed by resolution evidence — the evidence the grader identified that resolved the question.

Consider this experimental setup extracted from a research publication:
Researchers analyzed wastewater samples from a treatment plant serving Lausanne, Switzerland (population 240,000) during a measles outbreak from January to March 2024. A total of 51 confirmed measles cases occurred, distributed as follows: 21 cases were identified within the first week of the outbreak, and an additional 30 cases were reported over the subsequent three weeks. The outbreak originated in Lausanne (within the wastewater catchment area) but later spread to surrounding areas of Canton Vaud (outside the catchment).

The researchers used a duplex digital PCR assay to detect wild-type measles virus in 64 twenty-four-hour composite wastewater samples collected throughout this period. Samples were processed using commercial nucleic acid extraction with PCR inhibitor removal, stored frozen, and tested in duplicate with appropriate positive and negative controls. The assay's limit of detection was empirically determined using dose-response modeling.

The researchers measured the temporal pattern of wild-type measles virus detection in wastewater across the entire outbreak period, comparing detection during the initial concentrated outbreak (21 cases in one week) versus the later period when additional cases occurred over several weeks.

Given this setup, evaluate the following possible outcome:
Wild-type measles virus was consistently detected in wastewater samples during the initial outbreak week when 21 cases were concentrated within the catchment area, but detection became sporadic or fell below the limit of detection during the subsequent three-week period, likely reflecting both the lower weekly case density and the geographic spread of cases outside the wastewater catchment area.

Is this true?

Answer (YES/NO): YES